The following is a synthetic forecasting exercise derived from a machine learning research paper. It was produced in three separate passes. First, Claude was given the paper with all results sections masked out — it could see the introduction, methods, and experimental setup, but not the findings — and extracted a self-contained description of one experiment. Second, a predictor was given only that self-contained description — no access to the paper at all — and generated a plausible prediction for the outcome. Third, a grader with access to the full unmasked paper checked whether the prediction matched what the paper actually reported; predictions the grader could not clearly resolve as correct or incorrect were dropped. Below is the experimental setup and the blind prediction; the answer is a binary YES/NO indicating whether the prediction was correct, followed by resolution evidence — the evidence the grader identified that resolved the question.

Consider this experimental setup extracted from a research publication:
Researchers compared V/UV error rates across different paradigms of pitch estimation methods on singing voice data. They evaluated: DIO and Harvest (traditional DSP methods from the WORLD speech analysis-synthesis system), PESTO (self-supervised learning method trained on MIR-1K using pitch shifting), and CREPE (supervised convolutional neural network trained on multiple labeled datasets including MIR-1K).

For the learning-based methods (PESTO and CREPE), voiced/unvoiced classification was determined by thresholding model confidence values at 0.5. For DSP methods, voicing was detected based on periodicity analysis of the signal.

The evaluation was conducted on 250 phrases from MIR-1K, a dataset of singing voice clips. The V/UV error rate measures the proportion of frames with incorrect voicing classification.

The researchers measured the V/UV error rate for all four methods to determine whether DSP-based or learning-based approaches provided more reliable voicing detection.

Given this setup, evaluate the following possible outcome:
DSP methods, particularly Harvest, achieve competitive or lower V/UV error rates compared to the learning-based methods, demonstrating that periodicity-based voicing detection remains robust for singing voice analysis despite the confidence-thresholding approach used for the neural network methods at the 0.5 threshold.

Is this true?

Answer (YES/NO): YES